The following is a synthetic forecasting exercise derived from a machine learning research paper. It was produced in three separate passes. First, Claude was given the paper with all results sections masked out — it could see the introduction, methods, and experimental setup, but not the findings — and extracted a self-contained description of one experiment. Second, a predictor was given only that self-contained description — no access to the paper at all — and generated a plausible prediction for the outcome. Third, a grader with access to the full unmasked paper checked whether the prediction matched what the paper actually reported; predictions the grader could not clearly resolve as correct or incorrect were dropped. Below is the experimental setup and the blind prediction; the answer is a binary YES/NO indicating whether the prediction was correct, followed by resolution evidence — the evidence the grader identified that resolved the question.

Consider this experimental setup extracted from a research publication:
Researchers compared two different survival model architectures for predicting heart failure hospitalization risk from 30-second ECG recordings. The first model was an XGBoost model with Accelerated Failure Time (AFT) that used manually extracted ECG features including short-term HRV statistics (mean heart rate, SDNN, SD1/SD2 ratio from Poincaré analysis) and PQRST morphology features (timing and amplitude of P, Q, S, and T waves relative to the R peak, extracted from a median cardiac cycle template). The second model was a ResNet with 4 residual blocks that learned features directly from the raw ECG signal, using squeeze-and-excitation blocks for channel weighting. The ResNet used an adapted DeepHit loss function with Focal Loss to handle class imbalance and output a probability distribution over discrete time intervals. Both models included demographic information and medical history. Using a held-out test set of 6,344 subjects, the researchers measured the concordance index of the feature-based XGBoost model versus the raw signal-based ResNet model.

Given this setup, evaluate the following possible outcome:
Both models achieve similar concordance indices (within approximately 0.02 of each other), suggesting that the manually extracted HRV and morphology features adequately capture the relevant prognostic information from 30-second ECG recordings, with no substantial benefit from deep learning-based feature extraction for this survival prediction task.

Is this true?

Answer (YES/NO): NO